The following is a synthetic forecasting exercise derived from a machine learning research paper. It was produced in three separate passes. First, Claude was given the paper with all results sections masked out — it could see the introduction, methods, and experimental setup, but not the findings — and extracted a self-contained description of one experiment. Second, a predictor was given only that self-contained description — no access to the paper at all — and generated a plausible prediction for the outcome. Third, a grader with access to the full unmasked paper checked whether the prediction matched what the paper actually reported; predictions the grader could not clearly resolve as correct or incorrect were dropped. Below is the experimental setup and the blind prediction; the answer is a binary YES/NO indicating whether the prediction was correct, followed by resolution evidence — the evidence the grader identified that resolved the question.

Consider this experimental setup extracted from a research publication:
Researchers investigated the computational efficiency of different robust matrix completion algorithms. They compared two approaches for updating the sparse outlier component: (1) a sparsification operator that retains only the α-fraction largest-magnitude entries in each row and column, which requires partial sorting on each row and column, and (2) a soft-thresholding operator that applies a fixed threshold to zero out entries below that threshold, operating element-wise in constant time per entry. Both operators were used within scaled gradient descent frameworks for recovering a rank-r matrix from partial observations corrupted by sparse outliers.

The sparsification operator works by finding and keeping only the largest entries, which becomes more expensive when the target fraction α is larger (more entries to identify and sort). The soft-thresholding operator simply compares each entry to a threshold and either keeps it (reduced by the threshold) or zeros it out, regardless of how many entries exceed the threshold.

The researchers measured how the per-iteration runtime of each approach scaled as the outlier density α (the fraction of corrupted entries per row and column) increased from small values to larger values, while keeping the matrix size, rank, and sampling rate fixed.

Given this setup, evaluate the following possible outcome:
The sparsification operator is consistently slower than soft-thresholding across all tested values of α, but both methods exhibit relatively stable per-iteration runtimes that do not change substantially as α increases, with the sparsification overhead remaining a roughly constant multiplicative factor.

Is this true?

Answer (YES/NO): NO